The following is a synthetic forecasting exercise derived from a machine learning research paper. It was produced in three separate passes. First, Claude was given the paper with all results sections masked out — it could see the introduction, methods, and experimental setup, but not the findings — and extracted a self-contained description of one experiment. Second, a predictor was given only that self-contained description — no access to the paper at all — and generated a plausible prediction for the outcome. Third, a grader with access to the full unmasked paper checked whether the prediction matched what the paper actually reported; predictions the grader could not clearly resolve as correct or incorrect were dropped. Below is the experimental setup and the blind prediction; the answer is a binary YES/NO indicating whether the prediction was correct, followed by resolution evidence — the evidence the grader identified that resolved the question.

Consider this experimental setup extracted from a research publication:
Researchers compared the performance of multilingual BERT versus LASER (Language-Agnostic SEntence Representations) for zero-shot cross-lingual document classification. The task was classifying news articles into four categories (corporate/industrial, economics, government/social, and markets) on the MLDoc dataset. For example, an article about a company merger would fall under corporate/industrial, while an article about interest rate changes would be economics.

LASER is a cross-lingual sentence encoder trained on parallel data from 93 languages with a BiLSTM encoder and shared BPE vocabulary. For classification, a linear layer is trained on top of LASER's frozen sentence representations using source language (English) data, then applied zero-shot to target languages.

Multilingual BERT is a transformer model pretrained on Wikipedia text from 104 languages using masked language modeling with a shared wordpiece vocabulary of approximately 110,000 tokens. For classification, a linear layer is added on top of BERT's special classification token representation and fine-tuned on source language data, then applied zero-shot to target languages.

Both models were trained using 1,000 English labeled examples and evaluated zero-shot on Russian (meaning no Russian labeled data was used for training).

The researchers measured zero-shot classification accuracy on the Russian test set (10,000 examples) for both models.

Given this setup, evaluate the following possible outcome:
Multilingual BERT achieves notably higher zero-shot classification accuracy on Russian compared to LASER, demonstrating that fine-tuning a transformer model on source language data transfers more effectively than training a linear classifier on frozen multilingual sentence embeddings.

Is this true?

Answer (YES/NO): YES